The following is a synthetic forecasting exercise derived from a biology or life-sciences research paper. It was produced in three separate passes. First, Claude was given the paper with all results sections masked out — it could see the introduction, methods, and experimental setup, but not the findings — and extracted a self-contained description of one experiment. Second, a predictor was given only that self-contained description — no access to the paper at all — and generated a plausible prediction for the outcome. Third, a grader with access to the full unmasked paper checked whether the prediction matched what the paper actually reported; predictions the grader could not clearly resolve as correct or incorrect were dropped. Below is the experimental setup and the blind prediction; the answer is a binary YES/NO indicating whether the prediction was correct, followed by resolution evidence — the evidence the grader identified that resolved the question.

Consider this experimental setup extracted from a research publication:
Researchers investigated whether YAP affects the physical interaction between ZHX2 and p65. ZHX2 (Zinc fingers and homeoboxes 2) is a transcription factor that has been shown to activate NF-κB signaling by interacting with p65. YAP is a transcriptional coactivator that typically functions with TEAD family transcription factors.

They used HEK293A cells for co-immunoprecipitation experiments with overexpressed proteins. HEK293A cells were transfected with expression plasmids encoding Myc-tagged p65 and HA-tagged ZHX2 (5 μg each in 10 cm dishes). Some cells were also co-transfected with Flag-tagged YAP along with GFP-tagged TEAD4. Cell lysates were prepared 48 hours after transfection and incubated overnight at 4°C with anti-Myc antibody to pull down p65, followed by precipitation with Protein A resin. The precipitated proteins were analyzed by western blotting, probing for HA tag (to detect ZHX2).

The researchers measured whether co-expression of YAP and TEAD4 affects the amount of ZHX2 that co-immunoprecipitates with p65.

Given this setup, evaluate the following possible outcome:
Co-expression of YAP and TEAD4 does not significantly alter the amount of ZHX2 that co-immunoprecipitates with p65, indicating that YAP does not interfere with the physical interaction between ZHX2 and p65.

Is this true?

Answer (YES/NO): NO